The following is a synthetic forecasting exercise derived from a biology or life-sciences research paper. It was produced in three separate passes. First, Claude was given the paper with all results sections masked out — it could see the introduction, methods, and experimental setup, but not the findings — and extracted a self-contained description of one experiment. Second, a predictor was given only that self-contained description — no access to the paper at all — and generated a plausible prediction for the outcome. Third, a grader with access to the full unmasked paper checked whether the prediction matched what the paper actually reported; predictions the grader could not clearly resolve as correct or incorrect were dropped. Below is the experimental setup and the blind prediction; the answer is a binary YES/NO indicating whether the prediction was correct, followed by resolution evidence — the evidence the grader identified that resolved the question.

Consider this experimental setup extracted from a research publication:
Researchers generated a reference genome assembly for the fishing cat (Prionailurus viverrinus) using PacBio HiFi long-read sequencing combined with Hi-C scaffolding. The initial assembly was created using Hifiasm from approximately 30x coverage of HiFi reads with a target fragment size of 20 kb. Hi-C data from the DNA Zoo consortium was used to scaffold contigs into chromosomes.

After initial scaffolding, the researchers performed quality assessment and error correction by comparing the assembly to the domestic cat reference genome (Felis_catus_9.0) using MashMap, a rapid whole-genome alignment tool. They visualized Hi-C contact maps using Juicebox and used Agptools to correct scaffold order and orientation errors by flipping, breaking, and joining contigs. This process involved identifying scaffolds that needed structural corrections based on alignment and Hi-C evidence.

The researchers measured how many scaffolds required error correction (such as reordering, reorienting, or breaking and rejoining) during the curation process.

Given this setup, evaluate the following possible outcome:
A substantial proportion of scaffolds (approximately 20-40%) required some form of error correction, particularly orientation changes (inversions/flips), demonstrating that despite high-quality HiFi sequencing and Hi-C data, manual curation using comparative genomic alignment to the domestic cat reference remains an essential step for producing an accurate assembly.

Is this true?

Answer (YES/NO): NO